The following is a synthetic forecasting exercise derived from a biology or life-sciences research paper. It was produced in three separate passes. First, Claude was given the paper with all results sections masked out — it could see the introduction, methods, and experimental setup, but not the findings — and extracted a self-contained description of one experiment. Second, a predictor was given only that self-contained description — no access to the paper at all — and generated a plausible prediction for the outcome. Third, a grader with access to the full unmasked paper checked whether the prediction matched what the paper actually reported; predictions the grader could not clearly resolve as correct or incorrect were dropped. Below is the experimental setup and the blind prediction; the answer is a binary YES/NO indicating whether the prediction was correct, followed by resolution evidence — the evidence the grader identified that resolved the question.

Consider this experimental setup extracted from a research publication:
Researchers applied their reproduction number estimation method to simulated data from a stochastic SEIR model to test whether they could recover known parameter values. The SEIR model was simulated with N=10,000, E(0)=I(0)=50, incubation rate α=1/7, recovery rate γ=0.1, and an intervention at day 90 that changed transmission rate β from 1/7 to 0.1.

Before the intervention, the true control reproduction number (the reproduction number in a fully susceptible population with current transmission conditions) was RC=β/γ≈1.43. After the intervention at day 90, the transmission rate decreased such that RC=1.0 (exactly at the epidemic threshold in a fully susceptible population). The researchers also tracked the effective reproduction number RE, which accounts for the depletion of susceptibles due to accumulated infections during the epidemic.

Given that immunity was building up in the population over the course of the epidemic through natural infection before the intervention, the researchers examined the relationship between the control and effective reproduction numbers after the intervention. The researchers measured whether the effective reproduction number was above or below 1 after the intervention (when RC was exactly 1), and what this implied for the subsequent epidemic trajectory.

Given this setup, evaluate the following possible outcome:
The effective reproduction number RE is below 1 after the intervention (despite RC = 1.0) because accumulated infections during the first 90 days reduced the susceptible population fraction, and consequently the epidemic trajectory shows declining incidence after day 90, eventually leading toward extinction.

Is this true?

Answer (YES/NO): YES